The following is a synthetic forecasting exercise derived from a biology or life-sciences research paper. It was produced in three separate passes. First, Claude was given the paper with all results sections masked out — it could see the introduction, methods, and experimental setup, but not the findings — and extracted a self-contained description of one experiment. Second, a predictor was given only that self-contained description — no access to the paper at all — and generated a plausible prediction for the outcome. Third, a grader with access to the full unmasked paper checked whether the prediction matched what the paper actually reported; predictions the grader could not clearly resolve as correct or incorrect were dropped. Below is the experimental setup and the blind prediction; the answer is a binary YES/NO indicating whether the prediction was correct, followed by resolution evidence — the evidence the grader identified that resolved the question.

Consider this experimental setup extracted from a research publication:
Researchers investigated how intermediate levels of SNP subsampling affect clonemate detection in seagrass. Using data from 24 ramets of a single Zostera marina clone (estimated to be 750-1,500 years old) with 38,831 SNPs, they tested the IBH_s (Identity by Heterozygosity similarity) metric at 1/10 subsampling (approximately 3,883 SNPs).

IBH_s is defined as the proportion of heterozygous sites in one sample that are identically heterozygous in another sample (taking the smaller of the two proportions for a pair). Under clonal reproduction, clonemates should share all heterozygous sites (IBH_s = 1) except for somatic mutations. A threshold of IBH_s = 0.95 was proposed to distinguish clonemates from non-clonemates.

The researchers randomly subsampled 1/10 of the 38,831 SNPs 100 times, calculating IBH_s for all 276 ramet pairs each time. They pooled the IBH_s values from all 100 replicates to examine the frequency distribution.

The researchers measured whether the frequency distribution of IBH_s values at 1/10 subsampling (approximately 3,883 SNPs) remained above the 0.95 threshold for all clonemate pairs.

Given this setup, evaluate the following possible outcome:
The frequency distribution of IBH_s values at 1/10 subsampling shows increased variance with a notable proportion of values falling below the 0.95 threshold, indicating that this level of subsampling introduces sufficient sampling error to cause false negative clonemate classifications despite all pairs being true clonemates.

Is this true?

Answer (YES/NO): NO